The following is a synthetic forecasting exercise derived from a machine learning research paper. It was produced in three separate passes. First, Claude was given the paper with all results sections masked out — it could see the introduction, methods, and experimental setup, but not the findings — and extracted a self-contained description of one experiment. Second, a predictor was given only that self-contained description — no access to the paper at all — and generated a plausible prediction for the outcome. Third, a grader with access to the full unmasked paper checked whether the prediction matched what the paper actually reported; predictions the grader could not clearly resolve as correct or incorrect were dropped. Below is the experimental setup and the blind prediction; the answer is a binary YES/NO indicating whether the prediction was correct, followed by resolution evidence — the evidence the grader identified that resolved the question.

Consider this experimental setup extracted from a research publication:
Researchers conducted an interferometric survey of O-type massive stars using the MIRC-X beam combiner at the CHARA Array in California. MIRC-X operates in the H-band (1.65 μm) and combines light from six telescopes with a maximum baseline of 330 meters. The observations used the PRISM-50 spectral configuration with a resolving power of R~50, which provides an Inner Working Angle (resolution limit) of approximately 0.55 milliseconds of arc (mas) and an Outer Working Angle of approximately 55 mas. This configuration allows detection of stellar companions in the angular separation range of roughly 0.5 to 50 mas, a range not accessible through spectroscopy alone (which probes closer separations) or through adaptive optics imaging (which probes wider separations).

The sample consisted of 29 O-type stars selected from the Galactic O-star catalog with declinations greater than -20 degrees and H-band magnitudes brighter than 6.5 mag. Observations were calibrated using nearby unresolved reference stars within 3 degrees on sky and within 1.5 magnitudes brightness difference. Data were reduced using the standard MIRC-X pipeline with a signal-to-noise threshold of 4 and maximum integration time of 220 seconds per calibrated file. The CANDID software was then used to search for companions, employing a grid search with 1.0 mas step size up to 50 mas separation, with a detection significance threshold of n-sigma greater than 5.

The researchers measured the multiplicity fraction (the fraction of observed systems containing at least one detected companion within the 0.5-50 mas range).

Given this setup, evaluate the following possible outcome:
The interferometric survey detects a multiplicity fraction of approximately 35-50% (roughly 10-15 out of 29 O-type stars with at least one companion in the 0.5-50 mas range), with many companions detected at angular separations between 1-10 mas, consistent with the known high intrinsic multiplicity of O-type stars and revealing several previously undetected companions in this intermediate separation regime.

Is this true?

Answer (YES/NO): NO